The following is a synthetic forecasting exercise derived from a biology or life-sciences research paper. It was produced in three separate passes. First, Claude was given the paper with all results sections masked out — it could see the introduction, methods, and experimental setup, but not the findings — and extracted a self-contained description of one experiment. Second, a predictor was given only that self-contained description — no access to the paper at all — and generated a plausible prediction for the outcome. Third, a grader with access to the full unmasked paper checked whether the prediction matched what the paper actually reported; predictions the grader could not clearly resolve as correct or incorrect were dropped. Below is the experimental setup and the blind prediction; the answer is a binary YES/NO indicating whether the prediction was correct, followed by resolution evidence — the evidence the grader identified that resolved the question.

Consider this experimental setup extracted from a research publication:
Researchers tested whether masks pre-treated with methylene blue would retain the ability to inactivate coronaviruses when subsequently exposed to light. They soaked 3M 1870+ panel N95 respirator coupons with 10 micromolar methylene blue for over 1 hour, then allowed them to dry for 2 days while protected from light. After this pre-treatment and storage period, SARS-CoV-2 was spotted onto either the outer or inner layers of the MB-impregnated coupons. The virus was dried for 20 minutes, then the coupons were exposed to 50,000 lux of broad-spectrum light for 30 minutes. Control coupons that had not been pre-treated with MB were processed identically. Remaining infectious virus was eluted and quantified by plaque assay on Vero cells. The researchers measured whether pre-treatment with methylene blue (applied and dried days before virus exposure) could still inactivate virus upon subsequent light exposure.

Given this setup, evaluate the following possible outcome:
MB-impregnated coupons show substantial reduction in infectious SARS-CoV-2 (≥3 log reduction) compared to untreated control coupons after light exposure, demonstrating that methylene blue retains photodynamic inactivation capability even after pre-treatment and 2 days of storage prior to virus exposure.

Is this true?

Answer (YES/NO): YES